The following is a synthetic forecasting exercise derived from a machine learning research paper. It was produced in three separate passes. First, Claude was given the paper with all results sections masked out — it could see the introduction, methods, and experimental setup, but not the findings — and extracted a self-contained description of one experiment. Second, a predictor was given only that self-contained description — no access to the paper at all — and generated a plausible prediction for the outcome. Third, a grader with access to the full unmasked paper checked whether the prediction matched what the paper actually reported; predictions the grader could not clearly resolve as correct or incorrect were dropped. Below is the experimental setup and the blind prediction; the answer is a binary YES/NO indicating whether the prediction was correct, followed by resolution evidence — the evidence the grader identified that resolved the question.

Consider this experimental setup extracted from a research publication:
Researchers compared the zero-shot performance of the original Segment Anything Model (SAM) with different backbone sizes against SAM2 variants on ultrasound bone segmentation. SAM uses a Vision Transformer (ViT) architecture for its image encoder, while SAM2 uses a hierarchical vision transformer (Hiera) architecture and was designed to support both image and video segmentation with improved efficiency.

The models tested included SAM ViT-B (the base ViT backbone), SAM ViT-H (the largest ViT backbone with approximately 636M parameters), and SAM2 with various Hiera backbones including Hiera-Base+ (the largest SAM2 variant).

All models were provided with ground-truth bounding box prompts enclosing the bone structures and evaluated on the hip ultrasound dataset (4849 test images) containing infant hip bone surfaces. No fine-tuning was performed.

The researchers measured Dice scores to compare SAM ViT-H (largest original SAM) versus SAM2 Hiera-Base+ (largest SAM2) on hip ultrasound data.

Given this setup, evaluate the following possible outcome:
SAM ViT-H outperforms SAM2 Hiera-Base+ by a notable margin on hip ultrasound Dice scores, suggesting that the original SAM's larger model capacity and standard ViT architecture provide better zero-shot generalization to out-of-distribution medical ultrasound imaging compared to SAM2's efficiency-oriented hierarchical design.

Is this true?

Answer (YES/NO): NO